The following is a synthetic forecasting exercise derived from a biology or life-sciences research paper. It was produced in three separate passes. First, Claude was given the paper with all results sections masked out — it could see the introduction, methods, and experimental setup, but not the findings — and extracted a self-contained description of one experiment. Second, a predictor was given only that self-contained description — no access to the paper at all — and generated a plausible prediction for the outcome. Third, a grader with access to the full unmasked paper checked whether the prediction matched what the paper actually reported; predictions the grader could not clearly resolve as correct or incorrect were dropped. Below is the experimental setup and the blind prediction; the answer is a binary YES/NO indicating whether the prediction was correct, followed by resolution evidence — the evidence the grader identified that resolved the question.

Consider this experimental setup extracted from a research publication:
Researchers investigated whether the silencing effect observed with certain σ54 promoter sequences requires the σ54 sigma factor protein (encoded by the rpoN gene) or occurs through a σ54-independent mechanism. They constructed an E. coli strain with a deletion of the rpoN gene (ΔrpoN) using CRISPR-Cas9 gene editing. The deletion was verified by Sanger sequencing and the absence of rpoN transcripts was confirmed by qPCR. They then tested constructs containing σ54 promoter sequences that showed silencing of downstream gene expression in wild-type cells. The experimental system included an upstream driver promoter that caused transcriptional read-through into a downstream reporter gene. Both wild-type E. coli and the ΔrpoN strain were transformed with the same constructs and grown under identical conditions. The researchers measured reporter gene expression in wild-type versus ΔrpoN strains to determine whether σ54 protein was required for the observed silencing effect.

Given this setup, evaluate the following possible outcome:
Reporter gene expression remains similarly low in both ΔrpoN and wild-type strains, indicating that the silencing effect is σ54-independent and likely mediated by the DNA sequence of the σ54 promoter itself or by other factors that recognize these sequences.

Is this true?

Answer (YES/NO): YES